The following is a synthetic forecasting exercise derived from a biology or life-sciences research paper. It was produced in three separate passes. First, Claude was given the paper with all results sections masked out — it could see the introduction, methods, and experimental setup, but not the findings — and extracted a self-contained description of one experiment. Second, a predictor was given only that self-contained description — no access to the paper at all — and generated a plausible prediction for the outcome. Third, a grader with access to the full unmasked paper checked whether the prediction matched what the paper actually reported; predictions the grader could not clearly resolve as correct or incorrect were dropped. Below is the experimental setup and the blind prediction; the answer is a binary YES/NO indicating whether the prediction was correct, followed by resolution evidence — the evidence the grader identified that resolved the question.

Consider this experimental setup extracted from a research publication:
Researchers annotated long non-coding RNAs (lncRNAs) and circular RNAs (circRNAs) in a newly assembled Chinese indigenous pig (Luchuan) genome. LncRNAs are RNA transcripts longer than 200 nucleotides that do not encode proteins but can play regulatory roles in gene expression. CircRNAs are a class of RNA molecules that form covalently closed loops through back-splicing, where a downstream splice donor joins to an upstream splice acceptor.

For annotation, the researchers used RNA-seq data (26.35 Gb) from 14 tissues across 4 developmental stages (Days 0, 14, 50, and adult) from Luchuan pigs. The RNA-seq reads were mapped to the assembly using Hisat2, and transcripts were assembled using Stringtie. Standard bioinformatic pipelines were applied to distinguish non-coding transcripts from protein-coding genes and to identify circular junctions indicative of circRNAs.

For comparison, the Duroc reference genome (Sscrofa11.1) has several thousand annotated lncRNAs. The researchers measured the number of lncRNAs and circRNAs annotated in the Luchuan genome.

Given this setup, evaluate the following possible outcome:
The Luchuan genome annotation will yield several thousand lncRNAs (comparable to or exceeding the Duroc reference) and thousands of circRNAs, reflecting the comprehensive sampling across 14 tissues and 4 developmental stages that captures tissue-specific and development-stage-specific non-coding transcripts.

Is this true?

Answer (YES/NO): NO